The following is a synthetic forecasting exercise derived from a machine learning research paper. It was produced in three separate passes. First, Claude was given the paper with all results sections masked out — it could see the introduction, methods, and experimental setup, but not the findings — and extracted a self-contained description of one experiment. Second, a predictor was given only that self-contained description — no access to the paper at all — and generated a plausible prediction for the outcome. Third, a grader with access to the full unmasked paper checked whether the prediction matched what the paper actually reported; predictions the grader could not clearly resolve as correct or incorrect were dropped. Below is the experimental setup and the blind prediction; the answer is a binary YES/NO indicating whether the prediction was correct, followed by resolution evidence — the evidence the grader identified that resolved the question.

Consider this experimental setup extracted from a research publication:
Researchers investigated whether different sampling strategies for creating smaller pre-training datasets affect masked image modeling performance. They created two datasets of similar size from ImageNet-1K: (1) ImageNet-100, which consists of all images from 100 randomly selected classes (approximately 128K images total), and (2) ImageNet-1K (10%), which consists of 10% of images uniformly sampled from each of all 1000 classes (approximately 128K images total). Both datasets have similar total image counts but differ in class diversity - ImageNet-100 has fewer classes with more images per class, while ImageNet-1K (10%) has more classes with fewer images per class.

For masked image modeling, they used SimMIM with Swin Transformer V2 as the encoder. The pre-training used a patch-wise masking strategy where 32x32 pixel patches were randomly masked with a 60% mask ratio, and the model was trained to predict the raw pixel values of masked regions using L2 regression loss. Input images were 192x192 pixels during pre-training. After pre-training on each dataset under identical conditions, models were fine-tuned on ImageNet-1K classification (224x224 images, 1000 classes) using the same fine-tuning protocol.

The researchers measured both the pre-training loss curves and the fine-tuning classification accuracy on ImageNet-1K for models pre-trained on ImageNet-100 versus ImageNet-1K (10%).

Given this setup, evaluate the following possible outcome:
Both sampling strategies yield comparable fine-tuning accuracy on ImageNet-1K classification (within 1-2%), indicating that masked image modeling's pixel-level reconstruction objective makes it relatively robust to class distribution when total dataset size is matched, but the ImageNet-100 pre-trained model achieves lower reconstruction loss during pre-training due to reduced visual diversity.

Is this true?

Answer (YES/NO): NO